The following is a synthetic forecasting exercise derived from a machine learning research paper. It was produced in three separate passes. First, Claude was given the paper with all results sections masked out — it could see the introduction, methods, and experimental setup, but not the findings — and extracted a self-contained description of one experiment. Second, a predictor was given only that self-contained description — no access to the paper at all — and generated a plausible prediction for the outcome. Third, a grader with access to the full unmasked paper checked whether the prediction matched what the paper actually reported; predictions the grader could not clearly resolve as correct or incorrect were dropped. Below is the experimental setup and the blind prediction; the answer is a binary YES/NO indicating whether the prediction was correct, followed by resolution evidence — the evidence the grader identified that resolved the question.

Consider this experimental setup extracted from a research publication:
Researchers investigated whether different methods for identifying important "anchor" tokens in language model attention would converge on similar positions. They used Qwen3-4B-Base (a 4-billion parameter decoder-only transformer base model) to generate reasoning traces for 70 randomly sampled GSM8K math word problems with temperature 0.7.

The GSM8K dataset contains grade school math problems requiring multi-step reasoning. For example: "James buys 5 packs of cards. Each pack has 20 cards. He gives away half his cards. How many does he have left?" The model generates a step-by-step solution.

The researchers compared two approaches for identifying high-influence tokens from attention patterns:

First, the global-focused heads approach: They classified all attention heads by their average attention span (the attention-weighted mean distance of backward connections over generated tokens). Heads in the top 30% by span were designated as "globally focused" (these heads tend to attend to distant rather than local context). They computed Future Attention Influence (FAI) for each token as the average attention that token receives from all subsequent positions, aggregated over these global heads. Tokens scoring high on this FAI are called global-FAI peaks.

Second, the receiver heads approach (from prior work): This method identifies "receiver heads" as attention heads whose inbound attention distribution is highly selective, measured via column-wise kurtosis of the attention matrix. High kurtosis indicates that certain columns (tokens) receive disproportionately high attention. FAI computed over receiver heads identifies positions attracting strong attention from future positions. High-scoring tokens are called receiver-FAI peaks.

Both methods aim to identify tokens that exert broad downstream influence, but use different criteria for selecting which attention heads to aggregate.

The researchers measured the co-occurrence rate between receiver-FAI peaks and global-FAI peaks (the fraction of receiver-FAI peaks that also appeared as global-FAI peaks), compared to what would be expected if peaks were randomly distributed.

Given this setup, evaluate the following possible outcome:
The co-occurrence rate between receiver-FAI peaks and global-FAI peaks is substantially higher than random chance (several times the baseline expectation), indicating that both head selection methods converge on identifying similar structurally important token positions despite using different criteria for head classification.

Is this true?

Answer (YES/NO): YES